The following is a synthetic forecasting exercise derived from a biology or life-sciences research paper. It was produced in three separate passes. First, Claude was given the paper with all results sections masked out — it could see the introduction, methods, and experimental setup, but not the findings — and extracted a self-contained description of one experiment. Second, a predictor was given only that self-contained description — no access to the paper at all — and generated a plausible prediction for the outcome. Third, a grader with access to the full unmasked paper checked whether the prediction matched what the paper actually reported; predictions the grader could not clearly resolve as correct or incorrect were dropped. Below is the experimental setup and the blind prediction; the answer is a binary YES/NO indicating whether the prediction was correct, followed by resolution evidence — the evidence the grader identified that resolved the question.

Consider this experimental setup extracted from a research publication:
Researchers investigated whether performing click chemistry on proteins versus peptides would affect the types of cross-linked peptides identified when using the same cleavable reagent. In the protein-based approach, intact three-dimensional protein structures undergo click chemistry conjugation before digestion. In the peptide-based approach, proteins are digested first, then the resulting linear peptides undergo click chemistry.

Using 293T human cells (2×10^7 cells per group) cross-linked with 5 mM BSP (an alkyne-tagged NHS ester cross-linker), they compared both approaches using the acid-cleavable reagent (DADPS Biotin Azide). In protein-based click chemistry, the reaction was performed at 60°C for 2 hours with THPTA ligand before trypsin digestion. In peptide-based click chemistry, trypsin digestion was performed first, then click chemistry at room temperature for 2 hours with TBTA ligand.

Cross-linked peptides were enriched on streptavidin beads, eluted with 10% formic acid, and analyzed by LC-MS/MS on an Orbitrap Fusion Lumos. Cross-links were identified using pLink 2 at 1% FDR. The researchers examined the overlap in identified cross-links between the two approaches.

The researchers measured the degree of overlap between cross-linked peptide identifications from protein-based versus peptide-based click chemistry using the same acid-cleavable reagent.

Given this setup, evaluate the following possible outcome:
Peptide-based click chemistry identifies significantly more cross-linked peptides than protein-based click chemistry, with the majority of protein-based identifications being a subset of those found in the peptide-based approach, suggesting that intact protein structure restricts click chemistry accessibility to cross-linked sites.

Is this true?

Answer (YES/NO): NO